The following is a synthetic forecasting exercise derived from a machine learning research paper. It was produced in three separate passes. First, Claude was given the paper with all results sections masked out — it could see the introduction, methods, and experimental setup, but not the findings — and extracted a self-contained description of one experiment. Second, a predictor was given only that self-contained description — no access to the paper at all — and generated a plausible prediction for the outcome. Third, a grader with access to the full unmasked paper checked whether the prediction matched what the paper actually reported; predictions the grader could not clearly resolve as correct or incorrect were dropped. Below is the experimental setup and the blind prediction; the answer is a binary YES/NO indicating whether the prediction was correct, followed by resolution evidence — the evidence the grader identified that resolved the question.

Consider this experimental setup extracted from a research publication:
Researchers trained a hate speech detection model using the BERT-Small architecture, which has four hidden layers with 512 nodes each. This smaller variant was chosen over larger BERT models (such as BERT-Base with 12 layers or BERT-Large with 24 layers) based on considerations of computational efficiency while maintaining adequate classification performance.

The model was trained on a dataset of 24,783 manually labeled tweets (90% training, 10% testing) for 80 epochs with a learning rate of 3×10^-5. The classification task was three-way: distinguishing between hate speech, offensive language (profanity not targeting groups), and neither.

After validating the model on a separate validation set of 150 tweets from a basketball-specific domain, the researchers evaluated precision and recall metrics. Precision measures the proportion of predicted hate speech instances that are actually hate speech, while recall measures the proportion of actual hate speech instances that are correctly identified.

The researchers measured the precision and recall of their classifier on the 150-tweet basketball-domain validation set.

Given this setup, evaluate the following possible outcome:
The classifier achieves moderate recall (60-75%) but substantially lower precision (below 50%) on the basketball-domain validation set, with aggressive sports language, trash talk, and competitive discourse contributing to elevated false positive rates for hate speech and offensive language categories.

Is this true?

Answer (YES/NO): NO